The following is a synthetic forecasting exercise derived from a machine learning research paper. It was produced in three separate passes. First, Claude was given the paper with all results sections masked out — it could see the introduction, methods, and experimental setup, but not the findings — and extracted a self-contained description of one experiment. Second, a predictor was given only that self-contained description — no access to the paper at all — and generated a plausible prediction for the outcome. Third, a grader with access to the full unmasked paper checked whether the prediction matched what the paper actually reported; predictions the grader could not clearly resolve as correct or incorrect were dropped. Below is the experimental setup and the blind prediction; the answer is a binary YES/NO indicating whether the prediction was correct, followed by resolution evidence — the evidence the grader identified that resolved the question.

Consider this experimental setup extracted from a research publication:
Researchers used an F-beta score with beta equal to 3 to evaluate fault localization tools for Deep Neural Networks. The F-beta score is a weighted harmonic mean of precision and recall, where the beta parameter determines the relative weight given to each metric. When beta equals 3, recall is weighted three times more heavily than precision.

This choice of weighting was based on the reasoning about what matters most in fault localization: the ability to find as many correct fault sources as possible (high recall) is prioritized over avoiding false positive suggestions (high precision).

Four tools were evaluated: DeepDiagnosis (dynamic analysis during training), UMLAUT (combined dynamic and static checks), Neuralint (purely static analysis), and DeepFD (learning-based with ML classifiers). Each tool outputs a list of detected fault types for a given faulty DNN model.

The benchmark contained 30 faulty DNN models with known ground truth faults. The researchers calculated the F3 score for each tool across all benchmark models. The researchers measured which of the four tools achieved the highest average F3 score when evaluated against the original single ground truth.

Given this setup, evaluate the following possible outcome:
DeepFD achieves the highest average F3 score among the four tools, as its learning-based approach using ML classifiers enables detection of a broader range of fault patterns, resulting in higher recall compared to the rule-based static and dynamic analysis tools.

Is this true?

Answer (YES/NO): YES